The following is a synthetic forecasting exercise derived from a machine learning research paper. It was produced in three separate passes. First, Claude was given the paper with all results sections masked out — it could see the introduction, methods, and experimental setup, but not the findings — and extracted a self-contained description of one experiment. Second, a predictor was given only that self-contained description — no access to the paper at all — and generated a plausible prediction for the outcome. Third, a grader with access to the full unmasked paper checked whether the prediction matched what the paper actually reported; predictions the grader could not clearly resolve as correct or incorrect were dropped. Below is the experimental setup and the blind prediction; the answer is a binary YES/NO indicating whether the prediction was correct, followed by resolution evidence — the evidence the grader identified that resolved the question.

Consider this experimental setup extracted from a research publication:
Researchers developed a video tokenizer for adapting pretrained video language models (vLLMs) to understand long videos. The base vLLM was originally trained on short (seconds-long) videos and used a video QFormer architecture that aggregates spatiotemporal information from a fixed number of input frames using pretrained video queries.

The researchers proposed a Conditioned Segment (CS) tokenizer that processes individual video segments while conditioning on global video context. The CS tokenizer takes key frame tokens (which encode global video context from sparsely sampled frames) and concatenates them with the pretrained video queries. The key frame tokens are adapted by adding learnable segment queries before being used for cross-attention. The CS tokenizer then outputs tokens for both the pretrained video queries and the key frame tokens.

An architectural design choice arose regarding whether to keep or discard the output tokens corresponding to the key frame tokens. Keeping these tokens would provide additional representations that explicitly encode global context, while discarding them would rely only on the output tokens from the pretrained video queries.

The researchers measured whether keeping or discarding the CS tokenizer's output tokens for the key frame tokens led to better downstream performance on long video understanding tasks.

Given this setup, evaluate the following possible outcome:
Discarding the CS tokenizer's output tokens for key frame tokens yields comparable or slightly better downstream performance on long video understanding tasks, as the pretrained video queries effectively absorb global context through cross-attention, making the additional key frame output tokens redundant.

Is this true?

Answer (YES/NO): NO